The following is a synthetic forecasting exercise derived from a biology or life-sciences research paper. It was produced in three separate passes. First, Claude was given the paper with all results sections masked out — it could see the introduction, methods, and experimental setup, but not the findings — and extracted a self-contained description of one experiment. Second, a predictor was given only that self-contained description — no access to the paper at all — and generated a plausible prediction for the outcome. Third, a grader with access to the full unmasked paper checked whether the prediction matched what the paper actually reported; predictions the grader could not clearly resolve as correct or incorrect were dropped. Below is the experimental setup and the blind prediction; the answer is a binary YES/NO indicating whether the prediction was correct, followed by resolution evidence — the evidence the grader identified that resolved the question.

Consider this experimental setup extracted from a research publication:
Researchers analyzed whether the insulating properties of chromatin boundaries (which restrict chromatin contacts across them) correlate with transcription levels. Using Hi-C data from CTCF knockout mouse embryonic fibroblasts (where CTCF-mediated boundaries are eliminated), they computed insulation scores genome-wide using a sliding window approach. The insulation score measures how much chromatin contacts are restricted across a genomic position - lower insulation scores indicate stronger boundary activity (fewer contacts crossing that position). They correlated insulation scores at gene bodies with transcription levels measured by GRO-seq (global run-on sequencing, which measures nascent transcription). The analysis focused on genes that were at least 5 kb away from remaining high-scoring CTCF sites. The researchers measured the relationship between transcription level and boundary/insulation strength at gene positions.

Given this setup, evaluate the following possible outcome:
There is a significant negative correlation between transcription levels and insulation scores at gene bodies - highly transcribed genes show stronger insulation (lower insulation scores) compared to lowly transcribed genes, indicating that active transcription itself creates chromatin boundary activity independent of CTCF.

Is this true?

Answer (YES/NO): YES